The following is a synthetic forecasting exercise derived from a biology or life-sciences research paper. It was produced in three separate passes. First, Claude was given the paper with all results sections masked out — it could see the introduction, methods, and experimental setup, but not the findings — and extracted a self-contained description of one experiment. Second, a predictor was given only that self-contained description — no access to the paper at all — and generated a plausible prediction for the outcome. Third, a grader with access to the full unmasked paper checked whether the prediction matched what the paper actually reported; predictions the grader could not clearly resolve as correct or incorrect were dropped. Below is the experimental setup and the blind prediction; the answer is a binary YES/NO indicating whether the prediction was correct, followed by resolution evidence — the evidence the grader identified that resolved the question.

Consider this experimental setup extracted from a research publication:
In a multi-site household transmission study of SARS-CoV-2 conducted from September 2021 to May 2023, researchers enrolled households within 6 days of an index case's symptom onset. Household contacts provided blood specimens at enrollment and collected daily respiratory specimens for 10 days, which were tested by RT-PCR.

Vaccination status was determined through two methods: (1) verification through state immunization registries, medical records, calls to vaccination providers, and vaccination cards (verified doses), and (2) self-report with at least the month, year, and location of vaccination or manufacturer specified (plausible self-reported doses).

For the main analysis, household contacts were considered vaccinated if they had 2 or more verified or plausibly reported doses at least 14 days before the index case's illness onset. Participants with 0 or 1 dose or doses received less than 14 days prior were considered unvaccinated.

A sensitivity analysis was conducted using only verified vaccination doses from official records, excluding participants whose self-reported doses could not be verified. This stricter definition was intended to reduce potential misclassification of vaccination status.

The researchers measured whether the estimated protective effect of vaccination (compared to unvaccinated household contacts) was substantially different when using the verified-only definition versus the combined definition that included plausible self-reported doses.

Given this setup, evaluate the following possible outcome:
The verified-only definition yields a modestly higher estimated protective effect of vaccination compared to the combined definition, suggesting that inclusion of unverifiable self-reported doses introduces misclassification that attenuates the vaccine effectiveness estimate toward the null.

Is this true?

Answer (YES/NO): NO